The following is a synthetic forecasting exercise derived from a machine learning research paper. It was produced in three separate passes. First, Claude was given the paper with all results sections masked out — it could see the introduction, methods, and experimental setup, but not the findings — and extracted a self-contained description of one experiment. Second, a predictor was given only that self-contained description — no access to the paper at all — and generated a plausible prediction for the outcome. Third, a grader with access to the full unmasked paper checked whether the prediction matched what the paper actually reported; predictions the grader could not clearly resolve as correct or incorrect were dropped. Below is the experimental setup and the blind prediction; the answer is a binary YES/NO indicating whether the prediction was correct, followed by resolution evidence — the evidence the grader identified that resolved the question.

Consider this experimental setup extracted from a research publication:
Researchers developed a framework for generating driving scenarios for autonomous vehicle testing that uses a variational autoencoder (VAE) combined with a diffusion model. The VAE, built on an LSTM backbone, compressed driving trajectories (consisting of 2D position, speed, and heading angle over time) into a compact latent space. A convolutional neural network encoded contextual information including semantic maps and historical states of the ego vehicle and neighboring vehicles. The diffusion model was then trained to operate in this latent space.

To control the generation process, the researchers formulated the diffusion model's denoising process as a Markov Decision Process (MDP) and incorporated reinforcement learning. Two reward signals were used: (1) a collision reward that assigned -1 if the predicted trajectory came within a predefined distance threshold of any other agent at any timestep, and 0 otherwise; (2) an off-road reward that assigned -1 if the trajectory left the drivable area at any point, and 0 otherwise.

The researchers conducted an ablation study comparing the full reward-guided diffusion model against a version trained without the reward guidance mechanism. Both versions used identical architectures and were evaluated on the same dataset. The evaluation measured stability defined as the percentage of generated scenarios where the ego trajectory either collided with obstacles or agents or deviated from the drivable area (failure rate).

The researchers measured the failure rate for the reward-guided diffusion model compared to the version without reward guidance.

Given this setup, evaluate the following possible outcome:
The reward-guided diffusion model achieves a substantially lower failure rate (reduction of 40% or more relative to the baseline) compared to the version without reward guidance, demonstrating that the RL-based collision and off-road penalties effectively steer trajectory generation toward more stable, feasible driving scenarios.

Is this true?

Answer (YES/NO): YES